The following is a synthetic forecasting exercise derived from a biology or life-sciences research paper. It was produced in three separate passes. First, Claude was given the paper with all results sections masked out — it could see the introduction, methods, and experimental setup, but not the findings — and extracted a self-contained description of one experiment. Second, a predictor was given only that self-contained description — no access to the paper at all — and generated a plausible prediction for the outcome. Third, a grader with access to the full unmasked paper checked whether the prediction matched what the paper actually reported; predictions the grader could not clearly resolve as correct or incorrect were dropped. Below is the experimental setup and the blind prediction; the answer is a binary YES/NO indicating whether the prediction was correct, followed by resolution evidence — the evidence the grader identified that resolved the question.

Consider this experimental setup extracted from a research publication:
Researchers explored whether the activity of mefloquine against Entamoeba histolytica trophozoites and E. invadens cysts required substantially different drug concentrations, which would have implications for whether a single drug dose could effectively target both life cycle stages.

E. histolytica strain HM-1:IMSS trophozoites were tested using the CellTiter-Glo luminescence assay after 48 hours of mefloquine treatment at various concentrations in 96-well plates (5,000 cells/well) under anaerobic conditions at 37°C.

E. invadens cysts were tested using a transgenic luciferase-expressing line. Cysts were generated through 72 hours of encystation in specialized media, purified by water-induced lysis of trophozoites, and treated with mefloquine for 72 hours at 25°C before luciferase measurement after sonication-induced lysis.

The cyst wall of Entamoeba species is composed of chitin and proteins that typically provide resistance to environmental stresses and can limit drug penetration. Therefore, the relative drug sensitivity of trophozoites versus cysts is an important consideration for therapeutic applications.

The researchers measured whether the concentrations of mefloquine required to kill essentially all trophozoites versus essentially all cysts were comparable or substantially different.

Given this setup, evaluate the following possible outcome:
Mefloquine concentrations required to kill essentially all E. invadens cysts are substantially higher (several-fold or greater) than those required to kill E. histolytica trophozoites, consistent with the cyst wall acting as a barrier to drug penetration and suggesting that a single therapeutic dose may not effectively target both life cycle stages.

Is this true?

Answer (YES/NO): NO